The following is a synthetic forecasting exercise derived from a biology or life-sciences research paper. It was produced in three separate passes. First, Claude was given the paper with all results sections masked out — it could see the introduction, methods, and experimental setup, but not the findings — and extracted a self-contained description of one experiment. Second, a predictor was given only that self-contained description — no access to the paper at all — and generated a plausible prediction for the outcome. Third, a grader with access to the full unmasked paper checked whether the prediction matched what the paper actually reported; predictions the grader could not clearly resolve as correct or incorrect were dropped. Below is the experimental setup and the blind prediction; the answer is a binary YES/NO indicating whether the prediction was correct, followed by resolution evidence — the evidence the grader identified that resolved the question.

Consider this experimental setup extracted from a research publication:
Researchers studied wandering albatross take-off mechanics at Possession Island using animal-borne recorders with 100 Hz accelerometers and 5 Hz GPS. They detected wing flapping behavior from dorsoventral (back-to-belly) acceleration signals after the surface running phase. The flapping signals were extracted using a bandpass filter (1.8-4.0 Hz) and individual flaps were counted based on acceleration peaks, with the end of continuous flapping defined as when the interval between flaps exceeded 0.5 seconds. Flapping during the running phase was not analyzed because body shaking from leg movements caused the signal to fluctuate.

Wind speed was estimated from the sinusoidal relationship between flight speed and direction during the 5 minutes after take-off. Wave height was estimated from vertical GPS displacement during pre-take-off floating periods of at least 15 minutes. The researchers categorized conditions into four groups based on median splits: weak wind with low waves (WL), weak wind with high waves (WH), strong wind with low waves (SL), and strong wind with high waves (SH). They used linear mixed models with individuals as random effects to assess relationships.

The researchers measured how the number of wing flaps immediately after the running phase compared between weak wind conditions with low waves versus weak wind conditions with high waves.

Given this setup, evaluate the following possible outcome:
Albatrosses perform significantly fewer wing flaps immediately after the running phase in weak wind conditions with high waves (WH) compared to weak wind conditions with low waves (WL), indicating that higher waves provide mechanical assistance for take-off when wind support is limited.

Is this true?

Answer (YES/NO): YES